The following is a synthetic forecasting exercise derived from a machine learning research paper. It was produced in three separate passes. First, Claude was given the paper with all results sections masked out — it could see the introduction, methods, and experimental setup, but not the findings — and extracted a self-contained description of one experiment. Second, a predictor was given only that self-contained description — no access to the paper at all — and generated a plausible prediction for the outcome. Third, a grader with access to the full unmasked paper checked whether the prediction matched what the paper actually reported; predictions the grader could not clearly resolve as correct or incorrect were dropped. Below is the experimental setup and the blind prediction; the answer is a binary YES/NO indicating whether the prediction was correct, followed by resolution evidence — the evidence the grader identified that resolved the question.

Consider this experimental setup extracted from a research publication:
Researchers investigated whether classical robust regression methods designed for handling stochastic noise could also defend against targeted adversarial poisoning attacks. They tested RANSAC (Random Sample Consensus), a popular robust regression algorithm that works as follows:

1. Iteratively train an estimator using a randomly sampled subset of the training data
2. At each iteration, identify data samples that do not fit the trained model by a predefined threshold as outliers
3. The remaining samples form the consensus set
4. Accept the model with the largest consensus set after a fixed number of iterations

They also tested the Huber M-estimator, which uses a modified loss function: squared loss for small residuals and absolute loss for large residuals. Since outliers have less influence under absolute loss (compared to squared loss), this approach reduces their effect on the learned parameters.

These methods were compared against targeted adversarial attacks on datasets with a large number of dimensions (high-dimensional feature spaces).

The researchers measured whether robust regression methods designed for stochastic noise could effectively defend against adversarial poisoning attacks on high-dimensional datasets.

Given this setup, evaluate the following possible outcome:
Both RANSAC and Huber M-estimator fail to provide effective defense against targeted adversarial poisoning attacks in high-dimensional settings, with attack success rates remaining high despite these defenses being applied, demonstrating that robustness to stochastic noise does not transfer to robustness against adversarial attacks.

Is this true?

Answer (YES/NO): YES